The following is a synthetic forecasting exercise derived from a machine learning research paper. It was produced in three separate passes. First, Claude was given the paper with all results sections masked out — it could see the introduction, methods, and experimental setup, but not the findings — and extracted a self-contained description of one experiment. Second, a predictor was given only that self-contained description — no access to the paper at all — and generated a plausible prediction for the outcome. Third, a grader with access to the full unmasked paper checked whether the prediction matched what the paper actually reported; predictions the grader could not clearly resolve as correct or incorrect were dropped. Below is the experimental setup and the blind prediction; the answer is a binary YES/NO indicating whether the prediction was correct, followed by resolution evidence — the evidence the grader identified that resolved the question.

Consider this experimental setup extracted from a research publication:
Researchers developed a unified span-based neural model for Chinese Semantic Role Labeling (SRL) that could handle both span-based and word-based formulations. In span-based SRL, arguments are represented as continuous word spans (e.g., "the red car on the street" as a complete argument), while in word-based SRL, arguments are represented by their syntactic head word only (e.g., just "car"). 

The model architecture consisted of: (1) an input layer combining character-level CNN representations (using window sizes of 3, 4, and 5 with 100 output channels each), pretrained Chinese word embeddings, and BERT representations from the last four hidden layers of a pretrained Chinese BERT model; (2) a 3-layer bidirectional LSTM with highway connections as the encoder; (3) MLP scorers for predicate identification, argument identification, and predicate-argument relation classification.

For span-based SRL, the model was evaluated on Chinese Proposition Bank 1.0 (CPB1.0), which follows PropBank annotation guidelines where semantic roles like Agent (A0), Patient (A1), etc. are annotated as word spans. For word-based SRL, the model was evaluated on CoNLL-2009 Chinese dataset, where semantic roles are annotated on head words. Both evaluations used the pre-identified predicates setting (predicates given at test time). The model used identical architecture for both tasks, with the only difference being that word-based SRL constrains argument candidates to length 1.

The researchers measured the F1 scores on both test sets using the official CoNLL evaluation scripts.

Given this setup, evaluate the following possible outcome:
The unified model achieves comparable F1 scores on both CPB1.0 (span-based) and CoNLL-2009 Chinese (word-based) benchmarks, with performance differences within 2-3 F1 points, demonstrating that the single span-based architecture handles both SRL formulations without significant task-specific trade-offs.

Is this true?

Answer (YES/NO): NO